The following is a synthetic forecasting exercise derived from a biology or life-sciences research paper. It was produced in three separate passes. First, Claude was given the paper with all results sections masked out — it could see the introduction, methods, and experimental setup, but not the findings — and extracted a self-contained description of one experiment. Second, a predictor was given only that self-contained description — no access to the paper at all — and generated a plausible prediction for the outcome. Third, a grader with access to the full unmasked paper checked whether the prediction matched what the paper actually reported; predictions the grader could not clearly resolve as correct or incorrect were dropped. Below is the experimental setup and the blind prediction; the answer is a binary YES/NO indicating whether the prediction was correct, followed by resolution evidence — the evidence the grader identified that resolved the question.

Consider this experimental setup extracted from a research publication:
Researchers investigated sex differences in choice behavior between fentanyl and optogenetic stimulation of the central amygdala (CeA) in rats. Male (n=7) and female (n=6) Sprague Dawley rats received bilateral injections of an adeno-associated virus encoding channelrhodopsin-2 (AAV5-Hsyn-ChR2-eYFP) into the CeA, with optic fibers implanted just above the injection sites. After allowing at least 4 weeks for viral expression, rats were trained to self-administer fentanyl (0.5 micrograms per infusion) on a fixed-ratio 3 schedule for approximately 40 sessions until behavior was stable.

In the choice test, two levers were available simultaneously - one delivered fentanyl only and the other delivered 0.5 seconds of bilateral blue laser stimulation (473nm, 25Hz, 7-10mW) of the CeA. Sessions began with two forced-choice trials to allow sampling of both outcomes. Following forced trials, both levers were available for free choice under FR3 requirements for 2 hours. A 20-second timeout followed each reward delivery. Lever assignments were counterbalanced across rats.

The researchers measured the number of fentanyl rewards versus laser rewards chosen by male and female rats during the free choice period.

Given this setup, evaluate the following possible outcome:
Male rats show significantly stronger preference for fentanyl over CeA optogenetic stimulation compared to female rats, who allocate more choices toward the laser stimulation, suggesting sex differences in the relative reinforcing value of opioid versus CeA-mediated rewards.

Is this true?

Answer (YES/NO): NO